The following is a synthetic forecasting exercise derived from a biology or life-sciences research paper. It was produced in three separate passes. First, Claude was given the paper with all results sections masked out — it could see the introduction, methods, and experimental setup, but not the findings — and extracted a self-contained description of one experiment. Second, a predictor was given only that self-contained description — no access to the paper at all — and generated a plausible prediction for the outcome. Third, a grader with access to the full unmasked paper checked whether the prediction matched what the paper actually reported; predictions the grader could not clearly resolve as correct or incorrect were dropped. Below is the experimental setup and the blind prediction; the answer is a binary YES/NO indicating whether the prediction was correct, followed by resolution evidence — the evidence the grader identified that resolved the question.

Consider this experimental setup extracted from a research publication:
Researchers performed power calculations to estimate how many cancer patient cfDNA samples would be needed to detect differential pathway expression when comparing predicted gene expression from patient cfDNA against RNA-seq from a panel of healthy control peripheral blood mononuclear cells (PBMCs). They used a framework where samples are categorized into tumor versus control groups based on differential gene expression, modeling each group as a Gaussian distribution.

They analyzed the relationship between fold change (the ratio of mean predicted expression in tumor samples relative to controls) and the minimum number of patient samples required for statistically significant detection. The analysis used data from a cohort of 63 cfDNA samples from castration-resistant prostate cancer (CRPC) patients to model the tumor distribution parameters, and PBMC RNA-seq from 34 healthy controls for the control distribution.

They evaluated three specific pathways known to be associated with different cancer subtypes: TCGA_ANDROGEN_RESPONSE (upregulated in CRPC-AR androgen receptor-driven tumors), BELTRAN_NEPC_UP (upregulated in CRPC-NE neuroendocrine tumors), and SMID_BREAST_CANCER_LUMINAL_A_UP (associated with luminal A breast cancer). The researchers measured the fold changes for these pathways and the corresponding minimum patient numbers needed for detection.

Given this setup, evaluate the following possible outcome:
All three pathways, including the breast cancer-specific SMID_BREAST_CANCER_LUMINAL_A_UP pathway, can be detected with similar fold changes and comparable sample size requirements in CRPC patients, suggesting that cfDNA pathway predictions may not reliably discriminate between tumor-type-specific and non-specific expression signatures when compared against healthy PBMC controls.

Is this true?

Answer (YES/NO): NO